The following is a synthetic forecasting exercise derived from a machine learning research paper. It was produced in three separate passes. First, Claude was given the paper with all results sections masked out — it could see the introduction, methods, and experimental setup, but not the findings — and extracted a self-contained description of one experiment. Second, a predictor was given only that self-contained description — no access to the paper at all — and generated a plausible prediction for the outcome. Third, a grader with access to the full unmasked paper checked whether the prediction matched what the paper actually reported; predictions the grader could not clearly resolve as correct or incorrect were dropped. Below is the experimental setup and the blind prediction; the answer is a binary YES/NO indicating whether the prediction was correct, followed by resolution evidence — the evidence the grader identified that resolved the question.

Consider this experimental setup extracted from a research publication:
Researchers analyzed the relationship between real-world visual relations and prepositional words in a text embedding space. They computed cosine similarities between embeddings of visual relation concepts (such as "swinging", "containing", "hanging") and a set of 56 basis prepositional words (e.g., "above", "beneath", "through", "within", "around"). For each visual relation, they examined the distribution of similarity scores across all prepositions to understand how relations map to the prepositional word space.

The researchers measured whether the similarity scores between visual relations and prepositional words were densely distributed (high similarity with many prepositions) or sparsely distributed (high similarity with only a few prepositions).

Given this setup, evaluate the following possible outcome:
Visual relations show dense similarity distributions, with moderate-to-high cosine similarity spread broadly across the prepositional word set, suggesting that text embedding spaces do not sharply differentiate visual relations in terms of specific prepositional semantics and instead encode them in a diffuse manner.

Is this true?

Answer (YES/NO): NO